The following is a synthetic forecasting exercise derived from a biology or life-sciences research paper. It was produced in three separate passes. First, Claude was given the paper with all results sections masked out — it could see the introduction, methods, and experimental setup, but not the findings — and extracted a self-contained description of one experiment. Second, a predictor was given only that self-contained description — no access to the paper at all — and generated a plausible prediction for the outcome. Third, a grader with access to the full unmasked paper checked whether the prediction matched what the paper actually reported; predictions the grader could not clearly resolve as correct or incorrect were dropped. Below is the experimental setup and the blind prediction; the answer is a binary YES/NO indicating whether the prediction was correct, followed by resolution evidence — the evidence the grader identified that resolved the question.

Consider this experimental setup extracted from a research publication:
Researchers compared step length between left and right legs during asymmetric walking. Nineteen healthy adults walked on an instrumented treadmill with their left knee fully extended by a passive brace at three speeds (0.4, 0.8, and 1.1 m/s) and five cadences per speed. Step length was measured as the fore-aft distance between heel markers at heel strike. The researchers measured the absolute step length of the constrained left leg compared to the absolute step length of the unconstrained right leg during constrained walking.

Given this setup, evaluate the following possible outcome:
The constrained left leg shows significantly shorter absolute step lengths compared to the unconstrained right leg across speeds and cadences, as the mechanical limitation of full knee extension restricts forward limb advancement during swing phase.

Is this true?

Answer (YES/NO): NO